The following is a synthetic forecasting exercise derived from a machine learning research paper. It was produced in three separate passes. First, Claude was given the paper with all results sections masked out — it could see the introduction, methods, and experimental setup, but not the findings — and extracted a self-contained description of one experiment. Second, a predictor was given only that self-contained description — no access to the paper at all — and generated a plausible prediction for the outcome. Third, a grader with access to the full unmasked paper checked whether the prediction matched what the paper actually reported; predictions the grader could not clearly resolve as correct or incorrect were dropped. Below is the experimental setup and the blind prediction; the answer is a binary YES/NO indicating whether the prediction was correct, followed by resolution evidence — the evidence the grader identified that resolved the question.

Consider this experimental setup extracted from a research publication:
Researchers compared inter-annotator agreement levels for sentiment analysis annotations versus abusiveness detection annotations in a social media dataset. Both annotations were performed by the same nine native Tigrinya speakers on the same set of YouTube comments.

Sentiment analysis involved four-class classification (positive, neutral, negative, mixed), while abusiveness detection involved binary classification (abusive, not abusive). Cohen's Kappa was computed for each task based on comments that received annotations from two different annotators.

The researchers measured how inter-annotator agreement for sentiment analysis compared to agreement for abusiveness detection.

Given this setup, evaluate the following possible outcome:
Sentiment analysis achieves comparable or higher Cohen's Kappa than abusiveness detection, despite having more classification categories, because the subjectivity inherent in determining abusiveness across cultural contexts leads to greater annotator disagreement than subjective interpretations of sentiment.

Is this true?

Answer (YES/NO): NO